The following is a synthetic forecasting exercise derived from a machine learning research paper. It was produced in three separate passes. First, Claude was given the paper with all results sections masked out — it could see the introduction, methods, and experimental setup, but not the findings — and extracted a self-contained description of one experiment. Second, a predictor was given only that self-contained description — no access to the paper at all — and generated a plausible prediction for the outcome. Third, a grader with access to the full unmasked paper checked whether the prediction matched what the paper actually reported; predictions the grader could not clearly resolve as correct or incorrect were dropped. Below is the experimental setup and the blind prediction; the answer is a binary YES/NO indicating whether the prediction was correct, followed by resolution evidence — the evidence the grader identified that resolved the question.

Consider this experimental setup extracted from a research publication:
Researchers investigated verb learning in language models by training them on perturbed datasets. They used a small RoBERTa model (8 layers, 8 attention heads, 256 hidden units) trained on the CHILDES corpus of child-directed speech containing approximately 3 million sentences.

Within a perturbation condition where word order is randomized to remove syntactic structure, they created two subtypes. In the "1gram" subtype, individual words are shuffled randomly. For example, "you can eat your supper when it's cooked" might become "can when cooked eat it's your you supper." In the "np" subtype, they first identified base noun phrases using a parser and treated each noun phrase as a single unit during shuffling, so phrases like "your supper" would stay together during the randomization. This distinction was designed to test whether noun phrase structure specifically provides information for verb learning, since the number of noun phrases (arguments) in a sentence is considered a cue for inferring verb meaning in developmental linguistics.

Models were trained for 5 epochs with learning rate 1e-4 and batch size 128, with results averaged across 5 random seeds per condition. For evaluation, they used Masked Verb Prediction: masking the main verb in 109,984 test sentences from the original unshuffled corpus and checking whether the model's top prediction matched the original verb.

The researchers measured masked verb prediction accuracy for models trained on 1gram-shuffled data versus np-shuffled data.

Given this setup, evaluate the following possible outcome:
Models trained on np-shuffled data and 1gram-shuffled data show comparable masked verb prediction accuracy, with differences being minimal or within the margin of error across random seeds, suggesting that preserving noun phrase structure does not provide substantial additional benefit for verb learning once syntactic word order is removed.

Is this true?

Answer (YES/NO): YES